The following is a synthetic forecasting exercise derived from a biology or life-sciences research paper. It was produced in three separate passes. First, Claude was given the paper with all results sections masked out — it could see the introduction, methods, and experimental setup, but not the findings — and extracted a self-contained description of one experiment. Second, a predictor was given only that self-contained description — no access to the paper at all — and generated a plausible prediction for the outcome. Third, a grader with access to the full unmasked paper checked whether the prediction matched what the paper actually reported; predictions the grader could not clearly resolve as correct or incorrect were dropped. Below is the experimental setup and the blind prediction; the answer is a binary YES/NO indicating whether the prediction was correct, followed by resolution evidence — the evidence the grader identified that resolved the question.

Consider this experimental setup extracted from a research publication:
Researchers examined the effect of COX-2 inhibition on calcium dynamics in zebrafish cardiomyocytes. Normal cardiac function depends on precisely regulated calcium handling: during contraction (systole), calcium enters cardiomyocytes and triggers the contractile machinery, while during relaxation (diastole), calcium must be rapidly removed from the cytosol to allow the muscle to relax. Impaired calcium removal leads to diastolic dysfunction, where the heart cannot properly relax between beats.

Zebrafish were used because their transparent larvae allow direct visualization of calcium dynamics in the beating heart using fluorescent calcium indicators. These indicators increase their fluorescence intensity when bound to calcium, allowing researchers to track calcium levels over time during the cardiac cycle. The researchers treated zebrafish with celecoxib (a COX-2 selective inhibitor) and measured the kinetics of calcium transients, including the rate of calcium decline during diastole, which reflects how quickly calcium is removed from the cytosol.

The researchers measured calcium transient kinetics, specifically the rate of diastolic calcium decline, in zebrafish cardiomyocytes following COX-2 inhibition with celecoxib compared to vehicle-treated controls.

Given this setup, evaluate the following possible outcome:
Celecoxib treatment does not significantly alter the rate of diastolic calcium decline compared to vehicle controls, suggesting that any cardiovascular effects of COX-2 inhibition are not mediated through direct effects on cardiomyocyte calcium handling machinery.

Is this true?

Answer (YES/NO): NO